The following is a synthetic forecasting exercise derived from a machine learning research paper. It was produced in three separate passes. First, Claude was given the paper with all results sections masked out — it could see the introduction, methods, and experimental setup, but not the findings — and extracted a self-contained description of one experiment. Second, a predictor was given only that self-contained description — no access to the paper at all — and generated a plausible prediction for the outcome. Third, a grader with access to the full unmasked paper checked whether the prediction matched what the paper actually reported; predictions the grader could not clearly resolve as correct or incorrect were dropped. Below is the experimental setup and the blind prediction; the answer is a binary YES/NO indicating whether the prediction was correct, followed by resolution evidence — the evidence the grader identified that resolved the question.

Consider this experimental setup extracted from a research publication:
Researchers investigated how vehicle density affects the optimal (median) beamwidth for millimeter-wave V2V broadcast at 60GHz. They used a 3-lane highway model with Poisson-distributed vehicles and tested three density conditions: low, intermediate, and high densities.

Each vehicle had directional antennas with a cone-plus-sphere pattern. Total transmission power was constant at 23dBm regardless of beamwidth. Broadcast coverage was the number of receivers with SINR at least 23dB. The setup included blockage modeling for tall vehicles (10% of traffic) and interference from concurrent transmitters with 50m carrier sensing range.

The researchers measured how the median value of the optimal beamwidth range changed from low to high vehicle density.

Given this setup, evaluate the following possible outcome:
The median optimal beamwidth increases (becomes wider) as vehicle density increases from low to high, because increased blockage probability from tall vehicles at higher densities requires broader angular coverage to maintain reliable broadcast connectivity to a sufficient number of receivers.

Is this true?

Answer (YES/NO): NO